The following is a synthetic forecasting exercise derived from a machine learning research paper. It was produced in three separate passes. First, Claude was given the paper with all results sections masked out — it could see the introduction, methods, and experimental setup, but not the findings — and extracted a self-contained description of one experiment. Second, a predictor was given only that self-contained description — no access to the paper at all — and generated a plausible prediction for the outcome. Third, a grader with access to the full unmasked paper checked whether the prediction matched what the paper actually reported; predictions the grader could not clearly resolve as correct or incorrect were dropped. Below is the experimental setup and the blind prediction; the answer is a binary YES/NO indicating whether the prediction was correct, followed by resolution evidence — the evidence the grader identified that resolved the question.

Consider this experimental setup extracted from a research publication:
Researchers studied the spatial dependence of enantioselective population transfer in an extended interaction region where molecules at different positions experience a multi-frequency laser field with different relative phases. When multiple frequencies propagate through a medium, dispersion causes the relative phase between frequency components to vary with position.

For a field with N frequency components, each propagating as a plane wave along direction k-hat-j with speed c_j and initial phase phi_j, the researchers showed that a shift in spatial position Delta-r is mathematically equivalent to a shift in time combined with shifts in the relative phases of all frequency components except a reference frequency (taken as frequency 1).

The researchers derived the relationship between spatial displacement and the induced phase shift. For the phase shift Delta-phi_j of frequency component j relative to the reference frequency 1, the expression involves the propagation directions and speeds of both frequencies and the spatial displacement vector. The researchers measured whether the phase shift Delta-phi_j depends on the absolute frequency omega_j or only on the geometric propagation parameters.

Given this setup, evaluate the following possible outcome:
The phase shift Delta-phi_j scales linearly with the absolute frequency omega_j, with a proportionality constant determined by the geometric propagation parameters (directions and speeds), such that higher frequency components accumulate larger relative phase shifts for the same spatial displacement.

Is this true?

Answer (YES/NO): YES